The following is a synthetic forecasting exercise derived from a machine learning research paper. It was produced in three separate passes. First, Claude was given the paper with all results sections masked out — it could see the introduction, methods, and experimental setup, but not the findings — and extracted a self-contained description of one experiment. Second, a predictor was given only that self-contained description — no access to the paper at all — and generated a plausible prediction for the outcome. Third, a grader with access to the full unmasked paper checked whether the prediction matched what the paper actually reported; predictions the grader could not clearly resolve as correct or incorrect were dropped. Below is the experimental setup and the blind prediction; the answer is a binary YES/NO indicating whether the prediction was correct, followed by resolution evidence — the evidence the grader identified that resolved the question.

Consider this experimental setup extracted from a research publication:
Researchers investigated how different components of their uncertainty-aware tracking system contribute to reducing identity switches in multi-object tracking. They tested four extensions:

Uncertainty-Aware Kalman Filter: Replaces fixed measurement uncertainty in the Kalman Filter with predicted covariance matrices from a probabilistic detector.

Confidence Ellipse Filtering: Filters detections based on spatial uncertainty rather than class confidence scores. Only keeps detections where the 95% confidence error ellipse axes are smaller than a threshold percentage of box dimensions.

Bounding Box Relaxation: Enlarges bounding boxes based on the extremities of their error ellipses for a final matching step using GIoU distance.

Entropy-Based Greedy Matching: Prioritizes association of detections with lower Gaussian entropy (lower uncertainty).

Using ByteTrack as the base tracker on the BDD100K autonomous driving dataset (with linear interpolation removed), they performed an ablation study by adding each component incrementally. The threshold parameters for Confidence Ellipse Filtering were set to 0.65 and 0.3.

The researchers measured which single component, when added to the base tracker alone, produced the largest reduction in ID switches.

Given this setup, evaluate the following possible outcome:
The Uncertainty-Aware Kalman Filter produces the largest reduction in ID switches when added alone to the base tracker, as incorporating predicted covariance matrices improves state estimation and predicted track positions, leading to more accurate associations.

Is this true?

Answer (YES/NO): NO